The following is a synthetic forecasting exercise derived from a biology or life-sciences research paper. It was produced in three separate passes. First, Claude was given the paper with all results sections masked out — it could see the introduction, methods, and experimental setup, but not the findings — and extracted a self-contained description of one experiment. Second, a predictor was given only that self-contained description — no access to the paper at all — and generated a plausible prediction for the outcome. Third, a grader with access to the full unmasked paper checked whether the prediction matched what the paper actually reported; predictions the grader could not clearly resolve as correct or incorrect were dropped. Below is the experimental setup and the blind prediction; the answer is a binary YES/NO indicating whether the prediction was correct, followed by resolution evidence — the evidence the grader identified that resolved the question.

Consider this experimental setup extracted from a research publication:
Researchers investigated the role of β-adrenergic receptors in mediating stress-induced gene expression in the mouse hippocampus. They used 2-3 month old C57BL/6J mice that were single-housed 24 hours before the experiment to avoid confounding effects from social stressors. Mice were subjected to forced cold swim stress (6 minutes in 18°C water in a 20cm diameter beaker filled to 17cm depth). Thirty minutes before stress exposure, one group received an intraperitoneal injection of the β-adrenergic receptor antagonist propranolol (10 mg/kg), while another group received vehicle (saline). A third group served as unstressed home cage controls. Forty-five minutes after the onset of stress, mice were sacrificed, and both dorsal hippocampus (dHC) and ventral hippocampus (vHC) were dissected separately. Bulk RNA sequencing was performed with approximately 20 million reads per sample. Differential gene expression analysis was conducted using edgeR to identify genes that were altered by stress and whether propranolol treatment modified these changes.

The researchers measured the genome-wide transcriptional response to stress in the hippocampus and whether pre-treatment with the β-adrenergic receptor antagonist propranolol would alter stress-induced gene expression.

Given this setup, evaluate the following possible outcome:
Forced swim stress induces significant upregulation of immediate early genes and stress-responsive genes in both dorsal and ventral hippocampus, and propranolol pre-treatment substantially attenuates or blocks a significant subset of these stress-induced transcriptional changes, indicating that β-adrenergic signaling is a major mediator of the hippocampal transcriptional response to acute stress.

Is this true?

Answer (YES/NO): YES